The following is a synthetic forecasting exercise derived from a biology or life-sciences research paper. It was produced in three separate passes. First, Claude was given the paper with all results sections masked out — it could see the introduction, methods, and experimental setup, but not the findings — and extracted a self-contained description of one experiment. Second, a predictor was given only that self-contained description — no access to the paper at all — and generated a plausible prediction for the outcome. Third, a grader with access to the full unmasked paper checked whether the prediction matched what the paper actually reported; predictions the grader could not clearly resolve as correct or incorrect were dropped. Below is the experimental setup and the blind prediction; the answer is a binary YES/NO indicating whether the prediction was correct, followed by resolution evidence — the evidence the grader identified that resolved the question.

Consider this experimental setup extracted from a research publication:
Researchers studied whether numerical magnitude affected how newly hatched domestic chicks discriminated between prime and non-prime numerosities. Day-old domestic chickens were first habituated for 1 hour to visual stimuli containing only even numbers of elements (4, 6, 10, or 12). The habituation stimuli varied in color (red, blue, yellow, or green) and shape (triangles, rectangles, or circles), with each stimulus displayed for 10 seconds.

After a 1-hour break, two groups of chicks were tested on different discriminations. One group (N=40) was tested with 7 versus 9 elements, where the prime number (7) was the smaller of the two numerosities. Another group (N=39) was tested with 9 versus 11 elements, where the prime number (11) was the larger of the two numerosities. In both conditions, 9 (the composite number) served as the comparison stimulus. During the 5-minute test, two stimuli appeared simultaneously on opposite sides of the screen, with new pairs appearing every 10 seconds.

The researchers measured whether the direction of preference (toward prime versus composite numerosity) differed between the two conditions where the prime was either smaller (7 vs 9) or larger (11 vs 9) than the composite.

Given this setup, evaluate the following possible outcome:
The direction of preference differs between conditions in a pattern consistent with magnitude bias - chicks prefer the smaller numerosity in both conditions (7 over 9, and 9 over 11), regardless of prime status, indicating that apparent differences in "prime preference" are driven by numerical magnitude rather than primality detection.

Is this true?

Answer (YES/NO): NO